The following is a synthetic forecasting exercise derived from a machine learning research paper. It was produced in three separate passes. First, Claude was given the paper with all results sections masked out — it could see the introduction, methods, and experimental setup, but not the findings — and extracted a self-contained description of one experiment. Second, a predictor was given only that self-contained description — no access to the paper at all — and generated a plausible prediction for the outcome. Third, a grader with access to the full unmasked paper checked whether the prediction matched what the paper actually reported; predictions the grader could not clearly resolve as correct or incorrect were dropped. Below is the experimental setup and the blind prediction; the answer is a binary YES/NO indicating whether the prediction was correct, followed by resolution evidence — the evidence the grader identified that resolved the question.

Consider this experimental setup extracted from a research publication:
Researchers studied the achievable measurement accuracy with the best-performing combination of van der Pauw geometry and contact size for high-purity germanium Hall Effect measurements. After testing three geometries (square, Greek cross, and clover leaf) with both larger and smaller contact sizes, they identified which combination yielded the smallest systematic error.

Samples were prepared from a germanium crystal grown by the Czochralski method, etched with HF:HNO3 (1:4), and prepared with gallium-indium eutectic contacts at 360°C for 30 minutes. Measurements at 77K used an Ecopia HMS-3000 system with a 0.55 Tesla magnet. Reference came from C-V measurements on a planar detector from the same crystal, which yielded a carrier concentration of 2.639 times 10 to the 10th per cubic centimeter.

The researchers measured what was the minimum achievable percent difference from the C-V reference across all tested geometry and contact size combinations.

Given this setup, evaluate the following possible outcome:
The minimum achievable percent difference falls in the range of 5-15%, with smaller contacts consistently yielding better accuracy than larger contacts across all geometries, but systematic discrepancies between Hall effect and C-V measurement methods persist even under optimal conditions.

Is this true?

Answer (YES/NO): NO